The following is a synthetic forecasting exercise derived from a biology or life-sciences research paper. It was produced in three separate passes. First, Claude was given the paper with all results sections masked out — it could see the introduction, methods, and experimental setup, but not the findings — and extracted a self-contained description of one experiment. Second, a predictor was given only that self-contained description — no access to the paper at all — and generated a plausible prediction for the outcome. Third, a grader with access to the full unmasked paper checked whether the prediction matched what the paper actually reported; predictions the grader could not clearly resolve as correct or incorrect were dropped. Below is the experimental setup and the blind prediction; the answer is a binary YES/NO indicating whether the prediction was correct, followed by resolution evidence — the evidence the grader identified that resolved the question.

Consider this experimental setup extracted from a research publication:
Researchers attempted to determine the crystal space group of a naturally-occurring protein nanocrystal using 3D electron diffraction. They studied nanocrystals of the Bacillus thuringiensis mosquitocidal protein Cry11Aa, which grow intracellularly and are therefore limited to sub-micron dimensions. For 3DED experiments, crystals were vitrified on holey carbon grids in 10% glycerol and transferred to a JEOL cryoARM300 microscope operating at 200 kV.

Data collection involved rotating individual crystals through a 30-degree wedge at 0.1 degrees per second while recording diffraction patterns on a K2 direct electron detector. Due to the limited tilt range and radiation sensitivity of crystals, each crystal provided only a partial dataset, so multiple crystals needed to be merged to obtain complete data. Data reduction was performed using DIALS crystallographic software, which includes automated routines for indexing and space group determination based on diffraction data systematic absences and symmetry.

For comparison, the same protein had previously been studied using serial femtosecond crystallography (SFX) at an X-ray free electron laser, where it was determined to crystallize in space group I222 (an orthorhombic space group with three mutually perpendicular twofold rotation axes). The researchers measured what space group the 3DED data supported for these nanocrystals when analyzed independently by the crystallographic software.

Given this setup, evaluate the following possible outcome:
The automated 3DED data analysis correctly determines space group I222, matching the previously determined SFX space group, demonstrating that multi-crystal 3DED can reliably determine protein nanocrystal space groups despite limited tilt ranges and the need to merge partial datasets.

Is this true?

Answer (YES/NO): YES